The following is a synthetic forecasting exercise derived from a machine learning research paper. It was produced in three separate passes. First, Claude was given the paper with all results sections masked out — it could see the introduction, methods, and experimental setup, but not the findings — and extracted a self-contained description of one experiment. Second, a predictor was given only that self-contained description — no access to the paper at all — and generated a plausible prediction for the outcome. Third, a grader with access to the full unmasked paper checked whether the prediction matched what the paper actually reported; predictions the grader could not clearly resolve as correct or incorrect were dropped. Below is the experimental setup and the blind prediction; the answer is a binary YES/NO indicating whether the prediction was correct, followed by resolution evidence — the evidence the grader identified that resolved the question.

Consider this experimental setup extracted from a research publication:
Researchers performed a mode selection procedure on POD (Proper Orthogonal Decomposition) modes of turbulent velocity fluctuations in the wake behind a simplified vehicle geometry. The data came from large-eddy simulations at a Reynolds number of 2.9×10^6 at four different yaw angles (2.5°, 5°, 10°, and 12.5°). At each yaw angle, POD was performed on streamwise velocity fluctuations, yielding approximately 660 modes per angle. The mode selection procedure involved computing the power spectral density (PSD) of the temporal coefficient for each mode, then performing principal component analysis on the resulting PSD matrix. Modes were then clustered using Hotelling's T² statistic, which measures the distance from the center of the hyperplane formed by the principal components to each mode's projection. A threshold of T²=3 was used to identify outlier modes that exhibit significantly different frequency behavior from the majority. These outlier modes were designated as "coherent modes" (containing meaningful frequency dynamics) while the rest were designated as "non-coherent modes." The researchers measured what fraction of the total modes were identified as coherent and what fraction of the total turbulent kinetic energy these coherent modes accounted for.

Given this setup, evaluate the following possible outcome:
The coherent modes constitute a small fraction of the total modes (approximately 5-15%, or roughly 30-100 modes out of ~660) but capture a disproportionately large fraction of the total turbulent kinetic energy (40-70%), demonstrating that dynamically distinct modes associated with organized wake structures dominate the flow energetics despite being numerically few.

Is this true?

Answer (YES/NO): YES